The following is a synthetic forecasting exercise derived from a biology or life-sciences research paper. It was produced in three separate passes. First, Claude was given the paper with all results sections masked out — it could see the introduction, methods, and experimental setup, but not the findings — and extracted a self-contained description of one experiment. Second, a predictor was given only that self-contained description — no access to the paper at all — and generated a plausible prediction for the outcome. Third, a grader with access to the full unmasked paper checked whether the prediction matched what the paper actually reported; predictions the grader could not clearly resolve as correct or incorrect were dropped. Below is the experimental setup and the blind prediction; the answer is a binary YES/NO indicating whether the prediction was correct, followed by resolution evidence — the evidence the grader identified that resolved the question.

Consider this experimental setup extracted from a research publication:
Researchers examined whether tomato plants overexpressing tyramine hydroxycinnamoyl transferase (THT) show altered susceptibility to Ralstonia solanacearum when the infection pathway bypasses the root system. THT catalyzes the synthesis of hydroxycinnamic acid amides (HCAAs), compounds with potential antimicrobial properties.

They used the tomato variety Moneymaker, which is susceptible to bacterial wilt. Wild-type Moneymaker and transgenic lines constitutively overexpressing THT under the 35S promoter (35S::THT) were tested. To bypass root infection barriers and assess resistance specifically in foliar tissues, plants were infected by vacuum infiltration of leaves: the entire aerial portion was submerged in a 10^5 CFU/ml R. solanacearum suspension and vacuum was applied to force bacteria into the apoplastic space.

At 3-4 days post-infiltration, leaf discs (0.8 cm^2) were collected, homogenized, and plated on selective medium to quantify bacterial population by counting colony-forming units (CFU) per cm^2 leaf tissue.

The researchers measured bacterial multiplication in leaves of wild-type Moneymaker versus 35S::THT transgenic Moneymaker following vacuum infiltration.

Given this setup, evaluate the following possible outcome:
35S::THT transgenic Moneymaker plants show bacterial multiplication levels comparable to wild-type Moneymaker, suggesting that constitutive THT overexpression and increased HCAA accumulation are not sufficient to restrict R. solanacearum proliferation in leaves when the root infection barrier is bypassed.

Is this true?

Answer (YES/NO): NO